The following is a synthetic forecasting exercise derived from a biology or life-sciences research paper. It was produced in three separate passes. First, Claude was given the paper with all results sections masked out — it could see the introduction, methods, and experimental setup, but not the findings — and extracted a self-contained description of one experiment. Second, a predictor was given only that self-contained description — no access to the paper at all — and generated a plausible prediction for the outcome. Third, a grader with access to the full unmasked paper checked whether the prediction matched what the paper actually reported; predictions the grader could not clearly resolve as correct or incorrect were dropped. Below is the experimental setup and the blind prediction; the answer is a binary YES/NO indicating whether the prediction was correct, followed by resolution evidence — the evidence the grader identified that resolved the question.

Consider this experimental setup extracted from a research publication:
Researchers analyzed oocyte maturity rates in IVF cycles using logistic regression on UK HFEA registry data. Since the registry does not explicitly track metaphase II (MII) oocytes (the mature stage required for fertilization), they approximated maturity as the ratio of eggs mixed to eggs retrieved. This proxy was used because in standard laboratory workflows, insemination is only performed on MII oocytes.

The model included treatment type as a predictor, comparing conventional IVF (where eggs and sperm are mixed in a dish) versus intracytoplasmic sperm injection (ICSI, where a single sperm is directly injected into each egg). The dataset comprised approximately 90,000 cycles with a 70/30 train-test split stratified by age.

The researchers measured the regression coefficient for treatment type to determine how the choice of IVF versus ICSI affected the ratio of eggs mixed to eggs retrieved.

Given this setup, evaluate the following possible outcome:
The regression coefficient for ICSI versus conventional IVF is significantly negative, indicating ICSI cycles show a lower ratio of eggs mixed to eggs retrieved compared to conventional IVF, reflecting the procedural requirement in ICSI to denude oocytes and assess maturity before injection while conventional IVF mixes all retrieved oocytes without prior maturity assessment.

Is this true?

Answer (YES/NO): YES